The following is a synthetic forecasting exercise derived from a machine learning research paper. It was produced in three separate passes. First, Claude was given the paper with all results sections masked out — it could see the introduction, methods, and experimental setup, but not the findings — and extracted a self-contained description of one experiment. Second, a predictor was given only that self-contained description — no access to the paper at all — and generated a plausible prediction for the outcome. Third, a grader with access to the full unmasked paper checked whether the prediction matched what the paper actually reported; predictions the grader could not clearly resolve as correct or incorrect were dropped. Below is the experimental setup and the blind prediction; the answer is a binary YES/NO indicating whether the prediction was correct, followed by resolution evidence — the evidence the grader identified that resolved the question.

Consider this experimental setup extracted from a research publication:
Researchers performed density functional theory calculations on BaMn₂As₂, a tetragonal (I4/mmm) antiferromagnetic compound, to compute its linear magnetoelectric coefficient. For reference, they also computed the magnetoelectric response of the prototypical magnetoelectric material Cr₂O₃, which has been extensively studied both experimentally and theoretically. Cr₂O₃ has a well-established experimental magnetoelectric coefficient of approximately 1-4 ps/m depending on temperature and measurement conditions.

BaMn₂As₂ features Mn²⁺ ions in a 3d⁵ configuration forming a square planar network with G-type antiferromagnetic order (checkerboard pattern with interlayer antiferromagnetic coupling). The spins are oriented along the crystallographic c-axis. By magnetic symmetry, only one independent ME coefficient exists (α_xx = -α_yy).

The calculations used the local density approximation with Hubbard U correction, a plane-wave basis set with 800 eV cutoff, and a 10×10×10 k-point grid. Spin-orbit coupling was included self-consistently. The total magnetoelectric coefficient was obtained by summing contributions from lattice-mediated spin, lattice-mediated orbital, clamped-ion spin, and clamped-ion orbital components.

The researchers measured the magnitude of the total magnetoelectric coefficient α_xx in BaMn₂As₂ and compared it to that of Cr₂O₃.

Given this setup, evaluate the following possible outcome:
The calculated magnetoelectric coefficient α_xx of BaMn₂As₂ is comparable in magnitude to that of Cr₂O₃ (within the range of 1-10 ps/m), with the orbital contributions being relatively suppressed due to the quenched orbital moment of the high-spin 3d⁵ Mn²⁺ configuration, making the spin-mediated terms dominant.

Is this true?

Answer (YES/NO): NO